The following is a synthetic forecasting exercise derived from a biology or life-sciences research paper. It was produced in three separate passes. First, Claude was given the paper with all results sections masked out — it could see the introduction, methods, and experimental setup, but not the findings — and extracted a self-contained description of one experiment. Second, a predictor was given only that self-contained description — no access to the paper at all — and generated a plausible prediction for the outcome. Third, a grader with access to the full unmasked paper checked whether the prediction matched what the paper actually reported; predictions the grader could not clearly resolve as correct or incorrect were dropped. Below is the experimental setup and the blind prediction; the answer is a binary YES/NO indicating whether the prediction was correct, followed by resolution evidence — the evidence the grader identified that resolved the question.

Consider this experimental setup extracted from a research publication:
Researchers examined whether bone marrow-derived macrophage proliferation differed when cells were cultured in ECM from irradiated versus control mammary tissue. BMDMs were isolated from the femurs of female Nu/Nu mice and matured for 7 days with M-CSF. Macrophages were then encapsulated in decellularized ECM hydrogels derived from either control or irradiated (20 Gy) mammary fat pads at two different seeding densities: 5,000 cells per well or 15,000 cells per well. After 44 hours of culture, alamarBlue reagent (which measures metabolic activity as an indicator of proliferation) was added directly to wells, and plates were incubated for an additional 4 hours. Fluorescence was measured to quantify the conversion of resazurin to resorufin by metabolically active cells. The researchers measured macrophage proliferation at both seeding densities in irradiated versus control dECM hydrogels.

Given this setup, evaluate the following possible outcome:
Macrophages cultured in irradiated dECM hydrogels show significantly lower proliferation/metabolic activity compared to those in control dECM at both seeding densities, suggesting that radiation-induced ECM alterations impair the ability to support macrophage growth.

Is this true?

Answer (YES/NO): NO